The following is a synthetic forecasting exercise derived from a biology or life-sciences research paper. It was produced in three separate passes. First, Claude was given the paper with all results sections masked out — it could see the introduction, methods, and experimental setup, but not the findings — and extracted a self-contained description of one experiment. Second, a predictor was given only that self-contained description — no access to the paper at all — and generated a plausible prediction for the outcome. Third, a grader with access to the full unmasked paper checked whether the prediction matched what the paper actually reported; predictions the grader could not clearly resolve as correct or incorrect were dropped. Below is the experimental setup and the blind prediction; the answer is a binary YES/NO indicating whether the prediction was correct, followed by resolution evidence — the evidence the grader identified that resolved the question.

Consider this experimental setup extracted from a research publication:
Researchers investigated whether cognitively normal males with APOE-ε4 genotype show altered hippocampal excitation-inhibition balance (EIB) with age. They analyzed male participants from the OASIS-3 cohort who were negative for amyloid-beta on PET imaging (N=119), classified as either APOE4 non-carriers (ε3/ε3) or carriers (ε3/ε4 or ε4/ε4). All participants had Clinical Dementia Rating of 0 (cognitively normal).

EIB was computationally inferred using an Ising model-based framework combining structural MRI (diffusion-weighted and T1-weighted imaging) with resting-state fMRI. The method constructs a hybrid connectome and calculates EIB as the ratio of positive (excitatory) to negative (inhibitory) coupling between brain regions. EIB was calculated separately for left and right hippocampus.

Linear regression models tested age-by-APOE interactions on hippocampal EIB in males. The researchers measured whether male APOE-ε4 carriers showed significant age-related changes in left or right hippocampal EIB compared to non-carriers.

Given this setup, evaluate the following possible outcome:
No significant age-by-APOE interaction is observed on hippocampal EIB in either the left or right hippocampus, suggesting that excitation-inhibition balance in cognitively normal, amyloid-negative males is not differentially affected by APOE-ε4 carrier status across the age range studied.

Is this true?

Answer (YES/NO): YES